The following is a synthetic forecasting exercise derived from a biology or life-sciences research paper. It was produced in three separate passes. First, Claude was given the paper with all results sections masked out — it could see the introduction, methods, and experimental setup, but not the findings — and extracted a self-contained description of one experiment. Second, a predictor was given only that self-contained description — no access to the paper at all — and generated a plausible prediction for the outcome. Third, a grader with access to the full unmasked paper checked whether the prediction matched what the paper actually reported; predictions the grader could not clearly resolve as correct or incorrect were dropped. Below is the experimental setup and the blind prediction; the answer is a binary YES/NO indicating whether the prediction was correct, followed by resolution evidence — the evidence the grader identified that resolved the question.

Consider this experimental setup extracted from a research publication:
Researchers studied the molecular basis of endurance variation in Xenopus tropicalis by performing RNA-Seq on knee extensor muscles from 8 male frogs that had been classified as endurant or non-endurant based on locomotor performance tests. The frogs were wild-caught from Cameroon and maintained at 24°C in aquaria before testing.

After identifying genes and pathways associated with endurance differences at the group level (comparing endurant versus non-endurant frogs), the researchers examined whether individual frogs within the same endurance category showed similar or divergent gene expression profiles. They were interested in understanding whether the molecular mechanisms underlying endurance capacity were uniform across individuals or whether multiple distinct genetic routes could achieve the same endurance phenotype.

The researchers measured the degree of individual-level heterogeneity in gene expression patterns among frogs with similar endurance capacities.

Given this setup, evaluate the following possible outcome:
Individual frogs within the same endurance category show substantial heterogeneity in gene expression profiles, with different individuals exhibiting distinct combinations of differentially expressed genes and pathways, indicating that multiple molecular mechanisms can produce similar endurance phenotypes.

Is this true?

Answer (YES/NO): YES